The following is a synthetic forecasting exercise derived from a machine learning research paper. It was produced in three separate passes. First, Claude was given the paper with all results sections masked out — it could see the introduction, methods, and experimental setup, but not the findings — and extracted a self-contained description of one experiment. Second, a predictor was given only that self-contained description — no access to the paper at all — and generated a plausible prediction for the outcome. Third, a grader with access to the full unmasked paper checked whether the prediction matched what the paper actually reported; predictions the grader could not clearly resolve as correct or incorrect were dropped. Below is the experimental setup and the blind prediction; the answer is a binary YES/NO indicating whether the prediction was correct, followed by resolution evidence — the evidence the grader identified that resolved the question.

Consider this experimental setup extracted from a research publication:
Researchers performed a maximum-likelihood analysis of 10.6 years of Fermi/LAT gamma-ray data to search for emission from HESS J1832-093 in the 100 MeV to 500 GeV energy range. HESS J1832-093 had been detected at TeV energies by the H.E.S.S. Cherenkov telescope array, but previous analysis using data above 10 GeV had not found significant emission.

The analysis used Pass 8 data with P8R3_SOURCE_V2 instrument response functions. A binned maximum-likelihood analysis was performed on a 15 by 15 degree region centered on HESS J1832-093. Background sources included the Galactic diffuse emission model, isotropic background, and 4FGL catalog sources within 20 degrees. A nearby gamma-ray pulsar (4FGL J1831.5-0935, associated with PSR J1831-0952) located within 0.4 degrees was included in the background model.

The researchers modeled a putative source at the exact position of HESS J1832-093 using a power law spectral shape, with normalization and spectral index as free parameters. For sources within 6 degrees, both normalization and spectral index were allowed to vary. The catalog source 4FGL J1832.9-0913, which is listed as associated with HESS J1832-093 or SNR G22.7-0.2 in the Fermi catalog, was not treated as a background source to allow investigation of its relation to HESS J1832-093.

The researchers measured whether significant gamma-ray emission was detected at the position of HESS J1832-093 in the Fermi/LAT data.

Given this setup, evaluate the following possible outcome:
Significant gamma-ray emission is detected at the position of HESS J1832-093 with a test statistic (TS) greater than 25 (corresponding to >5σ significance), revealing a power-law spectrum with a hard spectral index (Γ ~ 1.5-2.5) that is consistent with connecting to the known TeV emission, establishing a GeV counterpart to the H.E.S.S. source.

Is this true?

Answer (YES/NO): NO